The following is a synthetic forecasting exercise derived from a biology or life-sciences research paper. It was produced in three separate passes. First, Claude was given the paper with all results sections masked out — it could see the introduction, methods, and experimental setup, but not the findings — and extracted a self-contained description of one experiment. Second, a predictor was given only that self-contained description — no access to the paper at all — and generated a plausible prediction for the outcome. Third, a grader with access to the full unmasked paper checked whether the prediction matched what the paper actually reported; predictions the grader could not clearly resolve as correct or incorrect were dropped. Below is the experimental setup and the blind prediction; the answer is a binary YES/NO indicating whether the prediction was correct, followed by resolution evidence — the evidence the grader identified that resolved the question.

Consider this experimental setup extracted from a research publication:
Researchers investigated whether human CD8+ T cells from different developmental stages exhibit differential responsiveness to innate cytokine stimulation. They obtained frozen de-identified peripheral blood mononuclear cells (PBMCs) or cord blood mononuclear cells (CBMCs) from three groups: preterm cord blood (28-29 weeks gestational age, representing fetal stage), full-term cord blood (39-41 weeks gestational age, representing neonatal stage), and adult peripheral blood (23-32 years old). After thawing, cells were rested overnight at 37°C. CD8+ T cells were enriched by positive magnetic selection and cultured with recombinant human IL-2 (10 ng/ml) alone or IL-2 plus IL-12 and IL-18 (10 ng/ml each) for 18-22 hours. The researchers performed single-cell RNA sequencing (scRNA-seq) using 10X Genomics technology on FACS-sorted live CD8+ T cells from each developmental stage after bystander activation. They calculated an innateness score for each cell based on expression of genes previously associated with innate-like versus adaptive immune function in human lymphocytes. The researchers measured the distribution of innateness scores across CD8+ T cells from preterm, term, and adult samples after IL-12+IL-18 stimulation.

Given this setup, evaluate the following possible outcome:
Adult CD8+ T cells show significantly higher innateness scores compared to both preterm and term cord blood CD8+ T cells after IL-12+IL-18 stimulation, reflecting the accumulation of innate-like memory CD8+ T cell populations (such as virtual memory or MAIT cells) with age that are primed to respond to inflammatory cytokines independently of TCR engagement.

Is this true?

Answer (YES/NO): NO